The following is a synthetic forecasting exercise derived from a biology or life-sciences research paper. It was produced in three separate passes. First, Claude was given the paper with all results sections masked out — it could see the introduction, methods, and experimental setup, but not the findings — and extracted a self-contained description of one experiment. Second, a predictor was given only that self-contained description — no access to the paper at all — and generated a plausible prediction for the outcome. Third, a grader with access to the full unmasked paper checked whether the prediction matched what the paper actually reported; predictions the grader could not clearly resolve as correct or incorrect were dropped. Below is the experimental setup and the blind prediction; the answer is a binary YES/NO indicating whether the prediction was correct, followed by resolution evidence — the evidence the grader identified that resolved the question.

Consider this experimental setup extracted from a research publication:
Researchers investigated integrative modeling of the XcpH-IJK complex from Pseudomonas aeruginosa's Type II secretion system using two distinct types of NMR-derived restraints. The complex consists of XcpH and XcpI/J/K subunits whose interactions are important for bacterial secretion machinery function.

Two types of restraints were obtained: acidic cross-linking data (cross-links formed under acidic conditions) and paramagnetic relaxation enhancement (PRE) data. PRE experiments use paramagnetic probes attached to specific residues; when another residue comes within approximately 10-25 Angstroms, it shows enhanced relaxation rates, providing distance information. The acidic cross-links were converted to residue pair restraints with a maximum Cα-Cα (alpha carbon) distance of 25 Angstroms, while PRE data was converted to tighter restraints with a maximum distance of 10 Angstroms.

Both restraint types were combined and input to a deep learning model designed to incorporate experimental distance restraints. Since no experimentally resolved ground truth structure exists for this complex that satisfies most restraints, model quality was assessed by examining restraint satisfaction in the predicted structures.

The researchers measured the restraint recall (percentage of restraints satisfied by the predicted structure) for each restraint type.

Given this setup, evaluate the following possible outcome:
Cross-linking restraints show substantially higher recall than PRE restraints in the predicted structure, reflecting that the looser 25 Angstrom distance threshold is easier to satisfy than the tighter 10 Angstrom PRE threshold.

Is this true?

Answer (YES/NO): NO